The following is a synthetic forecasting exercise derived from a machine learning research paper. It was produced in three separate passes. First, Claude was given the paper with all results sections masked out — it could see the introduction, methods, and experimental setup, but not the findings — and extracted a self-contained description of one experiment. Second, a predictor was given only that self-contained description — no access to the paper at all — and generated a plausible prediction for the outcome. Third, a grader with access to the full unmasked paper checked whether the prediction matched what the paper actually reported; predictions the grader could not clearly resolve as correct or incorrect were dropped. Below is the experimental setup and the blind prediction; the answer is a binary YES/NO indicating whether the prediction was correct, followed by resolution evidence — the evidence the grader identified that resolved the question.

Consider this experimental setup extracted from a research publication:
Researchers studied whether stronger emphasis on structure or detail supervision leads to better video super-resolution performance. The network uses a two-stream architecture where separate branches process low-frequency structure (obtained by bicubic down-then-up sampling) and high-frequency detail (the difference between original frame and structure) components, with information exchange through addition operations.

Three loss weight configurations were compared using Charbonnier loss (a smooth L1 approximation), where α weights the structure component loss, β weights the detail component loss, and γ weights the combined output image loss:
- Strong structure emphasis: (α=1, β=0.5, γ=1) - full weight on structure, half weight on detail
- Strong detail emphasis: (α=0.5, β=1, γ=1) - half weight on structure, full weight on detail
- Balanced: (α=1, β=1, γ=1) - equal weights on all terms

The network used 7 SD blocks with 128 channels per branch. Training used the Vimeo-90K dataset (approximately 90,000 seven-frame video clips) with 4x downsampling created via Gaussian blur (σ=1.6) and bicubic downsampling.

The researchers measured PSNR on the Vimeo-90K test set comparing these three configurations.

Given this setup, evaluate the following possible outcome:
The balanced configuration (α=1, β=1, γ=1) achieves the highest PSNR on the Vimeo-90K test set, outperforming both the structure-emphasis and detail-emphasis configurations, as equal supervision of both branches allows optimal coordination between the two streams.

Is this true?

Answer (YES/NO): YES